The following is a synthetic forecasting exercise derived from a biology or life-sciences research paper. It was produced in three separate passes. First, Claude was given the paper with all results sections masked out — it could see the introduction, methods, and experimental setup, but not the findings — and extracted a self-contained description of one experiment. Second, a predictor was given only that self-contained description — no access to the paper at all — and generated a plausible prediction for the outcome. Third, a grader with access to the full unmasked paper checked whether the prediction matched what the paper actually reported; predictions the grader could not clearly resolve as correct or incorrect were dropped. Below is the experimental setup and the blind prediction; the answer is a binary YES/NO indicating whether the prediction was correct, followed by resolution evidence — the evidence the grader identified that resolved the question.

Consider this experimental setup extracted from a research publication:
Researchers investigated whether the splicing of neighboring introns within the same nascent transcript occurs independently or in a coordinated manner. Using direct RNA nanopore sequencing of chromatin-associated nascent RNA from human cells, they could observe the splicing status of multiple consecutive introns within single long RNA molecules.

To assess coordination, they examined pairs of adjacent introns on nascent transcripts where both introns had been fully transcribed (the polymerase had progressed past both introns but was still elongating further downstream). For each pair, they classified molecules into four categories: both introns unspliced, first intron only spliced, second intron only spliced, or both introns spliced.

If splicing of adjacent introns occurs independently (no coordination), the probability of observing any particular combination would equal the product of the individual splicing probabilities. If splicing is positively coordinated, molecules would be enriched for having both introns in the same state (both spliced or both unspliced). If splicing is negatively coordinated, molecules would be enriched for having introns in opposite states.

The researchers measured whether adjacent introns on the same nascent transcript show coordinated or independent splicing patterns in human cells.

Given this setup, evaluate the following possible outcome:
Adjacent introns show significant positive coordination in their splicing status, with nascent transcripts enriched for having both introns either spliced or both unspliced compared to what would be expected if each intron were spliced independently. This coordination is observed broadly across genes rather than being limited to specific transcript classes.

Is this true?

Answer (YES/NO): YES